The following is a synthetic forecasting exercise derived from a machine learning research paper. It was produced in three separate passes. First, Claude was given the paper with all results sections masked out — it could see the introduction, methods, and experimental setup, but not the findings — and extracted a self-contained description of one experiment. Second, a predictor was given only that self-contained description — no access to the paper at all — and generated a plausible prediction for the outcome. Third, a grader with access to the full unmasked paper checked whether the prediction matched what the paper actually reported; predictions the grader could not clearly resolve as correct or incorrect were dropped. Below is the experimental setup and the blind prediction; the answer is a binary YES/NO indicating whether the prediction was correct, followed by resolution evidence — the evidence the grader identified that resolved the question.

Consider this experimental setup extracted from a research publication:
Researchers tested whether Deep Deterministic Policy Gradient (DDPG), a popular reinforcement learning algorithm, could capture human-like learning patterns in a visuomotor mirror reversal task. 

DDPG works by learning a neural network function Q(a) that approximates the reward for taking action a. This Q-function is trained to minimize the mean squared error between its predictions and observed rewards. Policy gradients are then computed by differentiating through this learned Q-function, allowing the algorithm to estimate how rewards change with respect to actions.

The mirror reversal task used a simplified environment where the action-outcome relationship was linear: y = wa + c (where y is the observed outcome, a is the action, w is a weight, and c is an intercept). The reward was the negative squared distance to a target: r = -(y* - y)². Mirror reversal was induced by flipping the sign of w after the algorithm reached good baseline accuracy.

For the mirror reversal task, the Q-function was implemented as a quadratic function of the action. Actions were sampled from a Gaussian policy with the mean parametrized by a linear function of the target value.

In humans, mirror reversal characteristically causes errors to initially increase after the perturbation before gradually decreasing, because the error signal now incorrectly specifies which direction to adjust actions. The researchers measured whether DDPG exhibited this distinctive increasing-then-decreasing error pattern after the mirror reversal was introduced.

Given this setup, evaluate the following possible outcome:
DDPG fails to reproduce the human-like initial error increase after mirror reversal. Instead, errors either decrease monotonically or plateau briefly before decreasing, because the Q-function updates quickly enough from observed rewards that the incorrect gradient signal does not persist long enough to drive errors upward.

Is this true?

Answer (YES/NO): YES